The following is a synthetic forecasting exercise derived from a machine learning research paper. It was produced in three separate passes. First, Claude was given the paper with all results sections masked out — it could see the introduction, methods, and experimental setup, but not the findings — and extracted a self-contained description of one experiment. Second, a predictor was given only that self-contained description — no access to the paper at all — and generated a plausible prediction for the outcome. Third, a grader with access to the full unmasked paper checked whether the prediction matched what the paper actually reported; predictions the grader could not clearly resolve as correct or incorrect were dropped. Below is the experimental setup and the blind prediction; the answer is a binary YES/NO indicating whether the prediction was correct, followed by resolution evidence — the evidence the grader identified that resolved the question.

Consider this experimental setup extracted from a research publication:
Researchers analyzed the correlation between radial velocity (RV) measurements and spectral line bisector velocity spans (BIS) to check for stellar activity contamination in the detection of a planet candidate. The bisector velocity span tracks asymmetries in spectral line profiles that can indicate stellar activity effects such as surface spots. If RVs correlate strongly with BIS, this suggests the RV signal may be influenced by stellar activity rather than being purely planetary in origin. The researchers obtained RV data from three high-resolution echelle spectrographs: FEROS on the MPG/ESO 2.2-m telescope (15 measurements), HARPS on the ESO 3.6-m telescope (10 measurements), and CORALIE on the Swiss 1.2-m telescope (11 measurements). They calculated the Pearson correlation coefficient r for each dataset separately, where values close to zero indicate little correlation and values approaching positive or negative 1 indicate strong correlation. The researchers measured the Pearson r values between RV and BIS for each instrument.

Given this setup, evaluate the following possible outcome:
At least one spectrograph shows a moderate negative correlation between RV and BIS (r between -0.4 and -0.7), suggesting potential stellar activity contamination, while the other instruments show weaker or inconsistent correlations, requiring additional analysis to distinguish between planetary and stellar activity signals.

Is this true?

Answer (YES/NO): NO